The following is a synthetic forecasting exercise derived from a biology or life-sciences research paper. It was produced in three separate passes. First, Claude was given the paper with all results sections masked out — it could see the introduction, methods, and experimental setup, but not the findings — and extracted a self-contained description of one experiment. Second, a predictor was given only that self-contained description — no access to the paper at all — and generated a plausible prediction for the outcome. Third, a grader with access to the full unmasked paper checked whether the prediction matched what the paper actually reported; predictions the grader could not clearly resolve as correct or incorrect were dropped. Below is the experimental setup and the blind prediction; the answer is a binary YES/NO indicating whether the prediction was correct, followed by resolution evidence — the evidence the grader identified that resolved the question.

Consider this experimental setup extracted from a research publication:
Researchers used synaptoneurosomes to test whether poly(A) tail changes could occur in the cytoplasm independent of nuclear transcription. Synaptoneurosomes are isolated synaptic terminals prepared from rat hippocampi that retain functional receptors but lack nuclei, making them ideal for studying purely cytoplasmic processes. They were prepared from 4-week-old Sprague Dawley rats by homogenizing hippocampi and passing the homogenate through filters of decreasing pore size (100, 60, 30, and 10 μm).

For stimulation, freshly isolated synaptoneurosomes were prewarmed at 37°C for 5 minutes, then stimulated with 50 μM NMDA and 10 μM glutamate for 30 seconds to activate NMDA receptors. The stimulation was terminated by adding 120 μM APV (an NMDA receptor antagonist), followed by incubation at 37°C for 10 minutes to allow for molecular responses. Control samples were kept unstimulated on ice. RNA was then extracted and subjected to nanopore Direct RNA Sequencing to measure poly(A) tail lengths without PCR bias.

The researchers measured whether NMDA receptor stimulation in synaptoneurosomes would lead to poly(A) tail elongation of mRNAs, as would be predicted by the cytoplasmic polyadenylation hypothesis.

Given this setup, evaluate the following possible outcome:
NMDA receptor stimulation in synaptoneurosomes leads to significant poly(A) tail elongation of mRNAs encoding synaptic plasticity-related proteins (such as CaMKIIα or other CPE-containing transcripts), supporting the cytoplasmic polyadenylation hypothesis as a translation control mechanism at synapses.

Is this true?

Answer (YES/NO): NO